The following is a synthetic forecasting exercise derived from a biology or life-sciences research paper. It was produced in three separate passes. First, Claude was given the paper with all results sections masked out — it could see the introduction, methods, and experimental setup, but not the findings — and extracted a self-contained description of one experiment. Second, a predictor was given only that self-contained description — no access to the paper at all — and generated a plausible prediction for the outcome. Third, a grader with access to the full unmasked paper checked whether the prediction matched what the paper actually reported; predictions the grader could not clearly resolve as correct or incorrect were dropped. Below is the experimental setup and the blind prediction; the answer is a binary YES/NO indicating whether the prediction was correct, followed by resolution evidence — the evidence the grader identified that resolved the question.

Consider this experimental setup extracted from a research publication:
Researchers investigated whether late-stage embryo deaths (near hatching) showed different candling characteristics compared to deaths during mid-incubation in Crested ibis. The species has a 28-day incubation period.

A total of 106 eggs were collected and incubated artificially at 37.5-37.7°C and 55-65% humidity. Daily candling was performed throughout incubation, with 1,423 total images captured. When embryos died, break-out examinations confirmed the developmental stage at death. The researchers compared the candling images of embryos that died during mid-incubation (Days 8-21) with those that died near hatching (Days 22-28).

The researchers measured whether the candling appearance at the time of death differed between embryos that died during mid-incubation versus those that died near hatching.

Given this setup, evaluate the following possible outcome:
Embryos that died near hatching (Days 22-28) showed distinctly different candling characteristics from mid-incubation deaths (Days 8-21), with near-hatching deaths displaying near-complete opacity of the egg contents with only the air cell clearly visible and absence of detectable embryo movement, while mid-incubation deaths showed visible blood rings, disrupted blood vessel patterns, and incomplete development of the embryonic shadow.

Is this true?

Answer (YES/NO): NO